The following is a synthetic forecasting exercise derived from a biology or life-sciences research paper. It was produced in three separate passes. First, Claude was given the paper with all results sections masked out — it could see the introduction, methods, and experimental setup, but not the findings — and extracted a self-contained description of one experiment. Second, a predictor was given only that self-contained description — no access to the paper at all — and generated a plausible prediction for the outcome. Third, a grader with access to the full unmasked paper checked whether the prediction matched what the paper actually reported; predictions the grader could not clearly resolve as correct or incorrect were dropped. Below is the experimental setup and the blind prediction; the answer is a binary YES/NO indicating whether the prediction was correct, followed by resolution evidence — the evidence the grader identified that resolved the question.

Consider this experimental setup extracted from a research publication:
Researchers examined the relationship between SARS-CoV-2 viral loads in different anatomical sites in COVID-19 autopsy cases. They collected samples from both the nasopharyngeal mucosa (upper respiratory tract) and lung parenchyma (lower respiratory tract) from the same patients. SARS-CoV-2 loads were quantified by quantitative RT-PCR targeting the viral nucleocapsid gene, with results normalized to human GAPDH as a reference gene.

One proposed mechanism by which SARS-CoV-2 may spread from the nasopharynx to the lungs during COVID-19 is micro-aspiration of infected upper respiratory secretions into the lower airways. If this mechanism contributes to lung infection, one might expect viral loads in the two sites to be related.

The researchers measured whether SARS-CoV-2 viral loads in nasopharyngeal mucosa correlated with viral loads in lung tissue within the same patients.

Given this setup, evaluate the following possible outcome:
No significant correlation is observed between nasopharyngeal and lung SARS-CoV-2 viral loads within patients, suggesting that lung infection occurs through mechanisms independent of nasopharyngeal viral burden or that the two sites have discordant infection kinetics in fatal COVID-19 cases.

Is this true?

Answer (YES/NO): NO